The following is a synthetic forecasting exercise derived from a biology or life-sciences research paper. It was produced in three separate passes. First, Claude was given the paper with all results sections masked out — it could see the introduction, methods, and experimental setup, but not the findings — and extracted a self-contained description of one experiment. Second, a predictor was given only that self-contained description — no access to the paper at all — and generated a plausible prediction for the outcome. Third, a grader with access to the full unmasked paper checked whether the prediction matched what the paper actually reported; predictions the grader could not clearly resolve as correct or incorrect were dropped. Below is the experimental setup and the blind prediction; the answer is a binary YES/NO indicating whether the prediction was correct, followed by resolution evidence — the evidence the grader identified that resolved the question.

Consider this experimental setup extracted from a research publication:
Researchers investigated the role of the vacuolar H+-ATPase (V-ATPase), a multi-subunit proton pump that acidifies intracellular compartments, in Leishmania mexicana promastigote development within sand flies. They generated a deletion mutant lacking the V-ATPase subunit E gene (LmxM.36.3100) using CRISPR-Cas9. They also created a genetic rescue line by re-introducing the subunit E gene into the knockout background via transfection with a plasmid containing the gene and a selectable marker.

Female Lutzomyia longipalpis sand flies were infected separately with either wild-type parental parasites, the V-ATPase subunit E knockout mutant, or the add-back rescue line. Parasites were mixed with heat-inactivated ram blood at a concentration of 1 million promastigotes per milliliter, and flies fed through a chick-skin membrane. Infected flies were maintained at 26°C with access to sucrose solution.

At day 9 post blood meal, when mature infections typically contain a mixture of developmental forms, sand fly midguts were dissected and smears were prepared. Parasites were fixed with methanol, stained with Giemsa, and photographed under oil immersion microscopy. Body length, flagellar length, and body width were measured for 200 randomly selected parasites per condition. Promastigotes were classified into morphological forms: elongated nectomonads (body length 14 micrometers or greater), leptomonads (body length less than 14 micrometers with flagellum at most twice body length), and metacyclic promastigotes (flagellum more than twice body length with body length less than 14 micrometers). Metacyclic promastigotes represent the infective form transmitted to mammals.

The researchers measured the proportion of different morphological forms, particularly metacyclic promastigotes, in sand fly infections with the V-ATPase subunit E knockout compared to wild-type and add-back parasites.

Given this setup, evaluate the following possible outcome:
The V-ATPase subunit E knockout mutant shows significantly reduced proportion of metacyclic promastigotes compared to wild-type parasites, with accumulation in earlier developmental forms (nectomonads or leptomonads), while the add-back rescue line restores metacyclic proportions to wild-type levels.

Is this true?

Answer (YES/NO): YES